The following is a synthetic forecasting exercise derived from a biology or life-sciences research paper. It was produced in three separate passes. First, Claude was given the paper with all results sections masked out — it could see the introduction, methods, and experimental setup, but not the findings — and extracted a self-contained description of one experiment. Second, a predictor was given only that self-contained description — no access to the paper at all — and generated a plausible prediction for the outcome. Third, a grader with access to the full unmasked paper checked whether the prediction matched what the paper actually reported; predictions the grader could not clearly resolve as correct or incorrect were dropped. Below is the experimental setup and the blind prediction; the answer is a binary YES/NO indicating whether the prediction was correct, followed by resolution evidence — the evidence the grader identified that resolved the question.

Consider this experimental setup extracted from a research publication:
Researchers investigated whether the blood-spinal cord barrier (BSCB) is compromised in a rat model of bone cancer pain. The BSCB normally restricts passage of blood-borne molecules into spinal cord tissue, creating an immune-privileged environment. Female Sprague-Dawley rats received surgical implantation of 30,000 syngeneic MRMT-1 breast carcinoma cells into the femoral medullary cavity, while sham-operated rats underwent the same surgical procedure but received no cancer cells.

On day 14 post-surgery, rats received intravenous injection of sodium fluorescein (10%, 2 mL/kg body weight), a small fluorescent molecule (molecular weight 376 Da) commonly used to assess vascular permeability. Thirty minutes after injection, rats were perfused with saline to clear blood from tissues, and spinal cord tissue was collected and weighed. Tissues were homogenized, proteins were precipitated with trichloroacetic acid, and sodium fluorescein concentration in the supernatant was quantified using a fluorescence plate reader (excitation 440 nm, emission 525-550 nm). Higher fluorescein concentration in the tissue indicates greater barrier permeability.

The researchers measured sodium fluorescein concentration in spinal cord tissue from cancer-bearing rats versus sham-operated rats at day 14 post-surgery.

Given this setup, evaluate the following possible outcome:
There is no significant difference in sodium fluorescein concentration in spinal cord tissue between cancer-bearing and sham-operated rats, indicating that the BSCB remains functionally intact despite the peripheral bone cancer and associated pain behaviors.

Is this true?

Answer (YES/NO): YES